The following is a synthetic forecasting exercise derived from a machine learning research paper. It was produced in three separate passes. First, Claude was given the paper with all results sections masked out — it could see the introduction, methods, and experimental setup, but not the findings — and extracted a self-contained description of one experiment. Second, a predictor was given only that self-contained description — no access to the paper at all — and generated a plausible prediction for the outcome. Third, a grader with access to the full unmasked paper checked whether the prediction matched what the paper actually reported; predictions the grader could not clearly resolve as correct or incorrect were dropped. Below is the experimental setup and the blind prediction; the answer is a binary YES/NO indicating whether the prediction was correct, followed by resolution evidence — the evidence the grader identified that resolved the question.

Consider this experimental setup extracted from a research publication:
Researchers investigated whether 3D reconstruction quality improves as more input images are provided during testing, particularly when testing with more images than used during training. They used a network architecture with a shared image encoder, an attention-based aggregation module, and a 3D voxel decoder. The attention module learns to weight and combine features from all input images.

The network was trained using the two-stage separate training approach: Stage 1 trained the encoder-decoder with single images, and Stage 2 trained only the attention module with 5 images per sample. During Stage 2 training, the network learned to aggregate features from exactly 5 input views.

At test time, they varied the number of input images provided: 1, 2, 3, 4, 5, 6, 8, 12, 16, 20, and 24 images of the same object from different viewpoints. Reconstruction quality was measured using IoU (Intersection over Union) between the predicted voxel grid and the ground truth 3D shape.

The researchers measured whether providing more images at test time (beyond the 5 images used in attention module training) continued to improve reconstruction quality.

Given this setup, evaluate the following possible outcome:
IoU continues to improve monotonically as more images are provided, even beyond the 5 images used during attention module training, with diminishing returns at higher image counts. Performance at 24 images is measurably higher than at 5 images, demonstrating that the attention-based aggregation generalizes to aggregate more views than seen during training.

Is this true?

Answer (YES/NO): YES